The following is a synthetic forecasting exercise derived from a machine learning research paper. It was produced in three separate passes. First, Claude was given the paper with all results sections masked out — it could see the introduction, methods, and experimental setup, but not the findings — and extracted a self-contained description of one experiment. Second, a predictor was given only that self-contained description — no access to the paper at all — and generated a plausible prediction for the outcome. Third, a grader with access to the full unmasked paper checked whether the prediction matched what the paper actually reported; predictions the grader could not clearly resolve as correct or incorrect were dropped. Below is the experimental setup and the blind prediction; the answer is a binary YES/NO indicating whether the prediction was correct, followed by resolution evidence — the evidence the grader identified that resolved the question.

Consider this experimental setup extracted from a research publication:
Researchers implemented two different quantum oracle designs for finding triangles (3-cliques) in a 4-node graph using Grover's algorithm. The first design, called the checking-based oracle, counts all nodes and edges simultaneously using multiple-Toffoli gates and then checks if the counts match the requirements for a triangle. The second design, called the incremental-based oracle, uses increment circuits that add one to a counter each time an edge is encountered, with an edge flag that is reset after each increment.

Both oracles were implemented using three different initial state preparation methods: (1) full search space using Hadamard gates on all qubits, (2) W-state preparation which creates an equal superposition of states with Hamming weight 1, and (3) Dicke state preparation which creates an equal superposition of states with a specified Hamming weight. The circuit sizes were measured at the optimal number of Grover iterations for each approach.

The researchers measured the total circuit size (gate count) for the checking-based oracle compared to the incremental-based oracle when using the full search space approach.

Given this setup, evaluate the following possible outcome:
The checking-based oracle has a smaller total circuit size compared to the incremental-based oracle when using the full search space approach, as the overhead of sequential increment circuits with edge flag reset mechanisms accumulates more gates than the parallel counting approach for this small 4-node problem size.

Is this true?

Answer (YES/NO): YES